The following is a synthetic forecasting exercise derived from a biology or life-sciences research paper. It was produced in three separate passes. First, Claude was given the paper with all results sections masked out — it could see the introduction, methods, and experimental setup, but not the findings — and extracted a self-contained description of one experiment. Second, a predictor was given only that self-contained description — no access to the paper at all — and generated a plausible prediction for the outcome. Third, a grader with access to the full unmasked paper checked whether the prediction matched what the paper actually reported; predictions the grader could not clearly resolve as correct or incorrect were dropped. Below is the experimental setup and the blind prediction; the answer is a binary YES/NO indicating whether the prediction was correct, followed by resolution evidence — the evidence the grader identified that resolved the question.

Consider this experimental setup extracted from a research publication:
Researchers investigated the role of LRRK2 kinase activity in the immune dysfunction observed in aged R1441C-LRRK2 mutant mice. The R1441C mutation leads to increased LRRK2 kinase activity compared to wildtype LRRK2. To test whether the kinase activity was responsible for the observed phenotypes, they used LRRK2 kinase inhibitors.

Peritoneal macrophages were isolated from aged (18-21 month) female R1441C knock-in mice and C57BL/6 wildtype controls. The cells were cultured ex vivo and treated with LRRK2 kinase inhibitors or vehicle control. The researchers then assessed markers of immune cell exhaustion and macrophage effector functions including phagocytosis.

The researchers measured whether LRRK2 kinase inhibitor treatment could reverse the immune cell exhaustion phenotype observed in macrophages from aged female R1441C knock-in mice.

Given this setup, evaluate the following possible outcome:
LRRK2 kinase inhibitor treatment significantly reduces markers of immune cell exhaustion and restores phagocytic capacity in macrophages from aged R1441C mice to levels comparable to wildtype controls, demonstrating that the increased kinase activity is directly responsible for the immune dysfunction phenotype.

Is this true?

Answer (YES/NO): NO